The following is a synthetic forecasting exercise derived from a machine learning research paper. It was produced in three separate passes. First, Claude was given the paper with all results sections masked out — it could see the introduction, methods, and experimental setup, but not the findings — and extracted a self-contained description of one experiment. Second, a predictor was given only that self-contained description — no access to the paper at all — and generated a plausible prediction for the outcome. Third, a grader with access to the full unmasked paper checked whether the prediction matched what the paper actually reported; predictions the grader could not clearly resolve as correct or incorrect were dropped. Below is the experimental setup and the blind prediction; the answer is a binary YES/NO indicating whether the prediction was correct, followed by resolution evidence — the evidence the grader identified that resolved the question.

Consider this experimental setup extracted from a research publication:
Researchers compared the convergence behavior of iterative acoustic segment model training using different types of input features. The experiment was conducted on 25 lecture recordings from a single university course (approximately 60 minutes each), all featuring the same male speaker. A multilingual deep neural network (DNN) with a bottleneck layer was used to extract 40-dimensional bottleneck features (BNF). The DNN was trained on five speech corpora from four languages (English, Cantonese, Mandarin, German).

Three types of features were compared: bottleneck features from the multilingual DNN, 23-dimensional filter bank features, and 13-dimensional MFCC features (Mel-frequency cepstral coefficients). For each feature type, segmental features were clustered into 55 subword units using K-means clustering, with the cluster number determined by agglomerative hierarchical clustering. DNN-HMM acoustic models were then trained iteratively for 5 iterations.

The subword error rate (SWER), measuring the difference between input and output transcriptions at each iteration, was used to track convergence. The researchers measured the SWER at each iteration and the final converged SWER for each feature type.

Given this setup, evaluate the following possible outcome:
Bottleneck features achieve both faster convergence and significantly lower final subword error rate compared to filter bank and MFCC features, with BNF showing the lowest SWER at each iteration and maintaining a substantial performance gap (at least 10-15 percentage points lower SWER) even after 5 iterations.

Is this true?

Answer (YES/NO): NO